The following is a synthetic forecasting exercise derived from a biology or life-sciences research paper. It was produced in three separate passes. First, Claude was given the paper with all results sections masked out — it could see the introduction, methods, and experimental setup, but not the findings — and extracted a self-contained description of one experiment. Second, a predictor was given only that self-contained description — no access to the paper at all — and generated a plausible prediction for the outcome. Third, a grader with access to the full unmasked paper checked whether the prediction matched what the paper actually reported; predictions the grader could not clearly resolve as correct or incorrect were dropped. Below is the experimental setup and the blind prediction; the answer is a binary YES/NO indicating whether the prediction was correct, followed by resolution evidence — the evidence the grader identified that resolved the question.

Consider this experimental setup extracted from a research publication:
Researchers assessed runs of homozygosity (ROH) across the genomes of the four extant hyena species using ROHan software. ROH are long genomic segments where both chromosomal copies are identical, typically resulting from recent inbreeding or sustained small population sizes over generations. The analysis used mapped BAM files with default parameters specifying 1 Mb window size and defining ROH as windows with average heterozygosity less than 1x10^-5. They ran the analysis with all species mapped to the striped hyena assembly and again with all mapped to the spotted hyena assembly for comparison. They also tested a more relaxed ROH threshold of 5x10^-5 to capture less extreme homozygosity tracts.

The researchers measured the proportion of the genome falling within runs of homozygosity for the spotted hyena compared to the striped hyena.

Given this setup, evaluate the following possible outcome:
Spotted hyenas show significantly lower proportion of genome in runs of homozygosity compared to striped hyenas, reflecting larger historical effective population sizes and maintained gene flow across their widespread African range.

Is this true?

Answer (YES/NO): NO